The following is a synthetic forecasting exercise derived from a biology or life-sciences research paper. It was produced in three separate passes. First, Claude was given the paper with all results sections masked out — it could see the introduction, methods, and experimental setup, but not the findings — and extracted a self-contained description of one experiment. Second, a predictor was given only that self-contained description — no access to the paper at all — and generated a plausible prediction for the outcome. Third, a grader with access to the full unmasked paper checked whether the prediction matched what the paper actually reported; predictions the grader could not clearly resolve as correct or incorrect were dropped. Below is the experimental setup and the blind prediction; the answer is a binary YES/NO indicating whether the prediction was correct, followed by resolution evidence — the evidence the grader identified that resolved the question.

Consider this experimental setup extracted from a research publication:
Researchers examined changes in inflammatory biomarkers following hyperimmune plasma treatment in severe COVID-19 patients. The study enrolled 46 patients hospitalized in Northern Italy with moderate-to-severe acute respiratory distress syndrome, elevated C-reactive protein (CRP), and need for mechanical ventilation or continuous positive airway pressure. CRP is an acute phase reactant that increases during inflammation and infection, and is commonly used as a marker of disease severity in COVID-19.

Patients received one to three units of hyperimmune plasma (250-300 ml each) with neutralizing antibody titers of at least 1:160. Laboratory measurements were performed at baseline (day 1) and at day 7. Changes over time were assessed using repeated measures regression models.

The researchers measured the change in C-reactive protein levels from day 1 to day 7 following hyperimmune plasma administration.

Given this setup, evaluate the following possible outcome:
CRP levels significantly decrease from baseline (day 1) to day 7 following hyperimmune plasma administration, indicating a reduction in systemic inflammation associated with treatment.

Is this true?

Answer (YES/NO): YES